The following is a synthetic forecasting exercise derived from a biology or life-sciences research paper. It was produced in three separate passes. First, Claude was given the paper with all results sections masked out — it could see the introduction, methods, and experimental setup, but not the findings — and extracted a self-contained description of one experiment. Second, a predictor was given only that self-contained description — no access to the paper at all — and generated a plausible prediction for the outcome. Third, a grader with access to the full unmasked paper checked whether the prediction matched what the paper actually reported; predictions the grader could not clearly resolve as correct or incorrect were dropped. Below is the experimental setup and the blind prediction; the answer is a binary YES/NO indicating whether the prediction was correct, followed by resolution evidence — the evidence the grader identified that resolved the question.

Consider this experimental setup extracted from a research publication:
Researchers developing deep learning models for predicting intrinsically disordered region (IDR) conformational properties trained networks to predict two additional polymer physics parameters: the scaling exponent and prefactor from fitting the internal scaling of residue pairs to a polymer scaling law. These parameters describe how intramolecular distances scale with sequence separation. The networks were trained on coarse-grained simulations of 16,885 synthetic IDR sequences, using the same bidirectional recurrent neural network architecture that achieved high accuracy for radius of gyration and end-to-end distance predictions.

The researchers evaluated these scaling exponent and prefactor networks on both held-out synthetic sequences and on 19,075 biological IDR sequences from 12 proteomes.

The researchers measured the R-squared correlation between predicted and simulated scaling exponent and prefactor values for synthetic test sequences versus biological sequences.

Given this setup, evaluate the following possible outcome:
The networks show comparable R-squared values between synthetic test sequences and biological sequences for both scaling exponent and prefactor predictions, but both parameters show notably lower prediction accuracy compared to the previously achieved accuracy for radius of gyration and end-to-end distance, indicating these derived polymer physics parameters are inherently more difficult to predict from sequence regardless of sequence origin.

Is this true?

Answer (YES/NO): NO